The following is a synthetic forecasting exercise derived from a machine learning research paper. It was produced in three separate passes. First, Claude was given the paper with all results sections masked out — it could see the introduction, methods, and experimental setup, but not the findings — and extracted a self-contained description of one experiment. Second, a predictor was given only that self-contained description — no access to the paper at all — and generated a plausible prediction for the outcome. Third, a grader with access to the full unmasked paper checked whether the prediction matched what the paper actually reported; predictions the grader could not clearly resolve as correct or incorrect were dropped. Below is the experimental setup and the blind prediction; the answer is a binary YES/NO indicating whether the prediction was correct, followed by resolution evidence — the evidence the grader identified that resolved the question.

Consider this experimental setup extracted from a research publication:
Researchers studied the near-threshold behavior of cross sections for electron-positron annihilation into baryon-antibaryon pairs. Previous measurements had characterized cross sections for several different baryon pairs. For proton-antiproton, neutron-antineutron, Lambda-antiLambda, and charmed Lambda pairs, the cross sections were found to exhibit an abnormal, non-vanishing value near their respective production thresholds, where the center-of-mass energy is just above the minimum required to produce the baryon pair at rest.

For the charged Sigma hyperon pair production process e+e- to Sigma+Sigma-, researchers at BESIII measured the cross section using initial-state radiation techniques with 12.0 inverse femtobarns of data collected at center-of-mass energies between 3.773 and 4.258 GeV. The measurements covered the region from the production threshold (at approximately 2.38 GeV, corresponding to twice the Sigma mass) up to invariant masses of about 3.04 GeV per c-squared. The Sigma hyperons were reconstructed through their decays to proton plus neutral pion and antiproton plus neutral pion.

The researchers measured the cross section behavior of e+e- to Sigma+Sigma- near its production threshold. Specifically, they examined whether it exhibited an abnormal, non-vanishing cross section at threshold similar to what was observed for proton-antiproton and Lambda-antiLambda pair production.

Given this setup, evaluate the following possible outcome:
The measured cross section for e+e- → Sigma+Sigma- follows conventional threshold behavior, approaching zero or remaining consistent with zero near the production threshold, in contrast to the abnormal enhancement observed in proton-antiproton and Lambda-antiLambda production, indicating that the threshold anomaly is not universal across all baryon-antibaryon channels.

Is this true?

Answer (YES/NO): YES